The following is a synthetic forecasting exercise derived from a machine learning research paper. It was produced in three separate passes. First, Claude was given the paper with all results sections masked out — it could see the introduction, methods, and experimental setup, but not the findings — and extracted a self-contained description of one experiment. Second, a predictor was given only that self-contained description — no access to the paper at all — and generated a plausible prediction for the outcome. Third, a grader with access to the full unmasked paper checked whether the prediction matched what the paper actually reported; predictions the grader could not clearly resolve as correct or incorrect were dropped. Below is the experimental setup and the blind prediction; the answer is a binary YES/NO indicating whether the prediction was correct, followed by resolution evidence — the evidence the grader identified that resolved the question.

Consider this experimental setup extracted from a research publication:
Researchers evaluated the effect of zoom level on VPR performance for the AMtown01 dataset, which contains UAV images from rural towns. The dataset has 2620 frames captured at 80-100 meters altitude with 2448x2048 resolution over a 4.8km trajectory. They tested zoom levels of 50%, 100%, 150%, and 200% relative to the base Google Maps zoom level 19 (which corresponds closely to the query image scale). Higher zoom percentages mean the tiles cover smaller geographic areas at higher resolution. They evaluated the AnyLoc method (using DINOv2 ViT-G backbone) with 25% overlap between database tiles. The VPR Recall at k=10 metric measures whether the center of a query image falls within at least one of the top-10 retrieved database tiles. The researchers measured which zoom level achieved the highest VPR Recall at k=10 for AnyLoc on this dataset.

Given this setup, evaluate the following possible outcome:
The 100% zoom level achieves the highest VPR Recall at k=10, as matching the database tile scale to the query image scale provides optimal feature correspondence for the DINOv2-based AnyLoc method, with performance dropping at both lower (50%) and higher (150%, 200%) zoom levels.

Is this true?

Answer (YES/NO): YES